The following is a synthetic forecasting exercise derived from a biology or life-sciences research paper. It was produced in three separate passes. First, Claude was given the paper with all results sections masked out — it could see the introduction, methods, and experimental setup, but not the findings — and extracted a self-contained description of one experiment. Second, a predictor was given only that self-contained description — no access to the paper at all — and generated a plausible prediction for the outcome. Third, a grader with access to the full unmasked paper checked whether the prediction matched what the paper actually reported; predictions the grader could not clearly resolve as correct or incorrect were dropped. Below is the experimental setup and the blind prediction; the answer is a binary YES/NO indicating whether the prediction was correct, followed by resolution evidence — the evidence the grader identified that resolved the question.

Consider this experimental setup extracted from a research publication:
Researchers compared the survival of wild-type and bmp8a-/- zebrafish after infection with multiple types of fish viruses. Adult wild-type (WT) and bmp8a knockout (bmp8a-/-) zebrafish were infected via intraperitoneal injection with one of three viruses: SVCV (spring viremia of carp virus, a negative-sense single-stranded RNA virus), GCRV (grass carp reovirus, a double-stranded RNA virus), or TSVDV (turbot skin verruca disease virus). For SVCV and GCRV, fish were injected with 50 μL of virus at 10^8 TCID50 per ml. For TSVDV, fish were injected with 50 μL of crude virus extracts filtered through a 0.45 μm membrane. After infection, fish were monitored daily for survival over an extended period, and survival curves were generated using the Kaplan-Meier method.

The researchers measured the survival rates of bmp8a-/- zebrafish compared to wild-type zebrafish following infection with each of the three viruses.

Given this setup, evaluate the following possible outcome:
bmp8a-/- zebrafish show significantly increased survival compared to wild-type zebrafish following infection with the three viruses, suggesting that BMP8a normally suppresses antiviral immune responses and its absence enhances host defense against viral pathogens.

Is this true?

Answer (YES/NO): NO